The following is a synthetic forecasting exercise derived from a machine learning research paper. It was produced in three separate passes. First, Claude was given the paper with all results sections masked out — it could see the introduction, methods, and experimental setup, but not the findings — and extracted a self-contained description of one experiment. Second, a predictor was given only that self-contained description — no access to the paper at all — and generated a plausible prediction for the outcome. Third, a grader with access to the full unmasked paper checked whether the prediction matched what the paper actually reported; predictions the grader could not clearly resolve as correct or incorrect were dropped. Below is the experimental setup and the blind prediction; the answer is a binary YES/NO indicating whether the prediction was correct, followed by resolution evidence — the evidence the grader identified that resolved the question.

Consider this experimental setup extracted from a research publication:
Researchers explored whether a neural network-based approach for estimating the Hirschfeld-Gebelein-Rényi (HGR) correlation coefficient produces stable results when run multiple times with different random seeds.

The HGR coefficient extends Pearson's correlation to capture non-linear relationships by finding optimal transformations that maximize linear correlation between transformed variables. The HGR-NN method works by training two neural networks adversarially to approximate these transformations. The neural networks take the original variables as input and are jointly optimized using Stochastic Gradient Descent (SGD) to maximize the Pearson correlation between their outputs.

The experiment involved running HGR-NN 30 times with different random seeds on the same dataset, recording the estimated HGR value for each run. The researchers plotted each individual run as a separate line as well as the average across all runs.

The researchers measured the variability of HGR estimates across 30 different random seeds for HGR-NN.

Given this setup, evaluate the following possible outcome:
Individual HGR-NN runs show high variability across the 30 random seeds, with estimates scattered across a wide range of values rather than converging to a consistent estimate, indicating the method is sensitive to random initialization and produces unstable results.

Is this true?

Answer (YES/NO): YES